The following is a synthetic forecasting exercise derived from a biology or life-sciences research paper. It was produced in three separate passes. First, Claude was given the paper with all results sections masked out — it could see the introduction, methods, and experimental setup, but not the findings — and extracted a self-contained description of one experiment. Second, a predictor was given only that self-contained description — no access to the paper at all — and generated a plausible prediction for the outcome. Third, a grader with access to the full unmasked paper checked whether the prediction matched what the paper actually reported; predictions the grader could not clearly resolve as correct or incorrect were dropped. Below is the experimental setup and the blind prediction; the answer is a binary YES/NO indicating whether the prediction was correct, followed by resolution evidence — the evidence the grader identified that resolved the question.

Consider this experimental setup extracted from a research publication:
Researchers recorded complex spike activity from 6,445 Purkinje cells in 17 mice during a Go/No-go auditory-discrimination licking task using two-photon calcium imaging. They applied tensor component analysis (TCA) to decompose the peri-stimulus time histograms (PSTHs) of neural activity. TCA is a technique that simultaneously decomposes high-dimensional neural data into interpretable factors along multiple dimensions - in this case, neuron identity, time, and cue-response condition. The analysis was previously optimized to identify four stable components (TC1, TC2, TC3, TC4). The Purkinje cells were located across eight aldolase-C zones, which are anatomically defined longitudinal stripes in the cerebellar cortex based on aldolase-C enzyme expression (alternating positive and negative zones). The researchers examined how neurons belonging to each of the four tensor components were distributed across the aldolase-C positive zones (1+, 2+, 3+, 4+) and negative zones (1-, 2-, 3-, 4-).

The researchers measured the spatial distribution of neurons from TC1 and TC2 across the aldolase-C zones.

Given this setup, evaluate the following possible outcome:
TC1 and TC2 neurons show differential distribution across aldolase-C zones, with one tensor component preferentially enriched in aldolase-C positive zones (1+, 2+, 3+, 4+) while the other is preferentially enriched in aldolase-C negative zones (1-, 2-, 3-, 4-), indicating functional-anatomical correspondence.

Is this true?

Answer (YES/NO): YES